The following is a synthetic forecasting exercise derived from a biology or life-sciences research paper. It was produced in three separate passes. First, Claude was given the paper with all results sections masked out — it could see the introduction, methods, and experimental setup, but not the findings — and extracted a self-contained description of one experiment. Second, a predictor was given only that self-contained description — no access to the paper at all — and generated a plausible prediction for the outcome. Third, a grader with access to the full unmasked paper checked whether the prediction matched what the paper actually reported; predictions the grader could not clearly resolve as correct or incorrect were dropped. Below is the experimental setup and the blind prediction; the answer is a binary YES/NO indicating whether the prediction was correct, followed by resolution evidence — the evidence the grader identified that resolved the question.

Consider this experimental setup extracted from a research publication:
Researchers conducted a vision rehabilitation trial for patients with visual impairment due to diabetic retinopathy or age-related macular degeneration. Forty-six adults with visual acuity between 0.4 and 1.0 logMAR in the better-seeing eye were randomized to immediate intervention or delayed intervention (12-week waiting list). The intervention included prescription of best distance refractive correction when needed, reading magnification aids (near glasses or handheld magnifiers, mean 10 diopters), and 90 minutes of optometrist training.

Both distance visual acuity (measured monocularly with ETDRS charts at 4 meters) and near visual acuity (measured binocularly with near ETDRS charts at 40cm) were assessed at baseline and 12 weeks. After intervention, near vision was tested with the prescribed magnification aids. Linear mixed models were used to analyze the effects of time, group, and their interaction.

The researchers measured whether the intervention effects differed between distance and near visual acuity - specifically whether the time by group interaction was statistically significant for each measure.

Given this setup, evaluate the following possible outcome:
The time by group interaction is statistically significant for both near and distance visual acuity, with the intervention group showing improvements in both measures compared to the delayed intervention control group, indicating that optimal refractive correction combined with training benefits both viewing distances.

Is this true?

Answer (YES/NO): NO